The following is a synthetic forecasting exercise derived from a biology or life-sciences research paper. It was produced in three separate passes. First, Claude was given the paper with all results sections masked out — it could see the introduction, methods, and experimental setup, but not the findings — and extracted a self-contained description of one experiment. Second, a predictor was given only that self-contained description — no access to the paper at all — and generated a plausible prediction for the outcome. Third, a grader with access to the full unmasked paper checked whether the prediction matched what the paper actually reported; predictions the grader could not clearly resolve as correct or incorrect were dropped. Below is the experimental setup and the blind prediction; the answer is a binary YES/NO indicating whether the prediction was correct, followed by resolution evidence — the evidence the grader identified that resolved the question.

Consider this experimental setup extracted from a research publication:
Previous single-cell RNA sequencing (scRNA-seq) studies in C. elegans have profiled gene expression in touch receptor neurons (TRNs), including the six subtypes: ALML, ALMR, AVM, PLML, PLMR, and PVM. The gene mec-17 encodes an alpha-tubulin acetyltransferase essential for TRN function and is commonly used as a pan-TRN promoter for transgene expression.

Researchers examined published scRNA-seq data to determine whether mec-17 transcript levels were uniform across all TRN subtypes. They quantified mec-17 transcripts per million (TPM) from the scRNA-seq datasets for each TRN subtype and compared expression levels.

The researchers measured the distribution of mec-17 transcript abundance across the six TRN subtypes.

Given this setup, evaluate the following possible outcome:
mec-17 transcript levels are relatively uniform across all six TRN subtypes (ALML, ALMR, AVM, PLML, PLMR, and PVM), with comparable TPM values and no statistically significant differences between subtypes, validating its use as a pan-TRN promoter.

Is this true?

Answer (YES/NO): NO